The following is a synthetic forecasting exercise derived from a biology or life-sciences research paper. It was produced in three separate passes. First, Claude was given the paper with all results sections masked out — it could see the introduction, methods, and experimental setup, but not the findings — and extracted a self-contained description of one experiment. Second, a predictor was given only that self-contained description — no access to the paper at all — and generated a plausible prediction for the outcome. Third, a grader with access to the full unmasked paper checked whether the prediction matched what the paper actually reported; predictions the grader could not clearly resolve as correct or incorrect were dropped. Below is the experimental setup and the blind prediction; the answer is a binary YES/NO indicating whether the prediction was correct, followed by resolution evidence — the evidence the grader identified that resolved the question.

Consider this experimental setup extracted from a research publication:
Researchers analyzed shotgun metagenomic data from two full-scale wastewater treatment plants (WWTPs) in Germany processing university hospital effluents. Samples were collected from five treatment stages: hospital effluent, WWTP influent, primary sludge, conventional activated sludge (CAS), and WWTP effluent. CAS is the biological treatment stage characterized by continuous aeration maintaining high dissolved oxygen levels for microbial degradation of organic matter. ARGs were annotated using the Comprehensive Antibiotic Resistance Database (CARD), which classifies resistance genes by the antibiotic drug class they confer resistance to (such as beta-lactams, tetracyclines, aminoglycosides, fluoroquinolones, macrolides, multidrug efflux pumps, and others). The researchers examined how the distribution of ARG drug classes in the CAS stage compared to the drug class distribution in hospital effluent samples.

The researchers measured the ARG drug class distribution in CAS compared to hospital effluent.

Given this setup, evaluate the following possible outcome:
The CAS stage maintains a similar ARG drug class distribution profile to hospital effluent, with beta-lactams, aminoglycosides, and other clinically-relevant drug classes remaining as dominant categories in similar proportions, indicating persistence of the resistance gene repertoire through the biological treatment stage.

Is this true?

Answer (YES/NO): NO